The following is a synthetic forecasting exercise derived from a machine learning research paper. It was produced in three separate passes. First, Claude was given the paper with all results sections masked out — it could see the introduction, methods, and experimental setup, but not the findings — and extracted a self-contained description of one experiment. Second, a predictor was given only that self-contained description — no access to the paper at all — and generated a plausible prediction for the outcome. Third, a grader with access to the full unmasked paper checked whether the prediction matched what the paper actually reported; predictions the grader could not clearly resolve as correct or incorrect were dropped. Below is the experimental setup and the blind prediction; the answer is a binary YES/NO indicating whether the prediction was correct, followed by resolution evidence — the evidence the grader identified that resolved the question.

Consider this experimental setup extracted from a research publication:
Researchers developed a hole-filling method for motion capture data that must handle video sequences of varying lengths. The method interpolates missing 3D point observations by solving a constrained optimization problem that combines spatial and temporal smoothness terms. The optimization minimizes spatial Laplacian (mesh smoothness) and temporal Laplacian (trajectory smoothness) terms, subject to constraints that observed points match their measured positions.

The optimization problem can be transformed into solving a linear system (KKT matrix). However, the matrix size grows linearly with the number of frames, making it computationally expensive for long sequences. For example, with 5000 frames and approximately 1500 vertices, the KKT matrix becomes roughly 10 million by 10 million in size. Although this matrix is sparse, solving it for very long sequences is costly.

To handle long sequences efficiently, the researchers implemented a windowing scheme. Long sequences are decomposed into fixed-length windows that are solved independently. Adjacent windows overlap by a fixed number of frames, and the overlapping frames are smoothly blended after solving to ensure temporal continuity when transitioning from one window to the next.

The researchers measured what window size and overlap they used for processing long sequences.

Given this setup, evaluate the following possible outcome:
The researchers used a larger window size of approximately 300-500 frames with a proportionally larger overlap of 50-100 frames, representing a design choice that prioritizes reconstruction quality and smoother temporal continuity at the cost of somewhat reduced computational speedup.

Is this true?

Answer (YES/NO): NO